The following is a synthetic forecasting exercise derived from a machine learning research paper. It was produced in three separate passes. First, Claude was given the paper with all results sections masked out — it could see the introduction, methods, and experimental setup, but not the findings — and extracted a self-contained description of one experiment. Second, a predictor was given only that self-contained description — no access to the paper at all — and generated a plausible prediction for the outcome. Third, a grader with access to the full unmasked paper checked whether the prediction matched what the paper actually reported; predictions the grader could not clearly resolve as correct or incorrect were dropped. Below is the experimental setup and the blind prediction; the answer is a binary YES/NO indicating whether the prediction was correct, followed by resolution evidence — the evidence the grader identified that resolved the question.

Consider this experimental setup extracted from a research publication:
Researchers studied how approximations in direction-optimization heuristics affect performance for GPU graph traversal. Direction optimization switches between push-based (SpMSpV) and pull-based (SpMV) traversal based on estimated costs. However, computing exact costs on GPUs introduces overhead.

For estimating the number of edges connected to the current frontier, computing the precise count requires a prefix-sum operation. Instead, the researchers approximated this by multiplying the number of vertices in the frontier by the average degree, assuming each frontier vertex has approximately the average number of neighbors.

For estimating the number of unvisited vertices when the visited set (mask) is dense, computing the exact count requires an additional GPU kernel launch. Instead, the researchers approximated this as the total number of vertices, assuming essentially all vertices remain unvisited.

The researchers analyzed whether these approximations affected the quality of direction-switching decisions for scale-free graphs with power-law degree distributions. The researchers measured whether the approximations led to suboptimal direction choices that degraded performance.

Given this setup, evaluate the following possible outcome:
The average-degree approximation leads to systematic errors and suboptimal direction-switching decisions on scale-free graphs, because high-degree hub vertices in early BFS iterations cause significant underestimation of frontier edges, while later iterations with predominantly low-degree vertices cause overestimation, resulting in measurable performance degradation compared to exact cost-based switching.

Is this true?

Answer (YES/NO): NO